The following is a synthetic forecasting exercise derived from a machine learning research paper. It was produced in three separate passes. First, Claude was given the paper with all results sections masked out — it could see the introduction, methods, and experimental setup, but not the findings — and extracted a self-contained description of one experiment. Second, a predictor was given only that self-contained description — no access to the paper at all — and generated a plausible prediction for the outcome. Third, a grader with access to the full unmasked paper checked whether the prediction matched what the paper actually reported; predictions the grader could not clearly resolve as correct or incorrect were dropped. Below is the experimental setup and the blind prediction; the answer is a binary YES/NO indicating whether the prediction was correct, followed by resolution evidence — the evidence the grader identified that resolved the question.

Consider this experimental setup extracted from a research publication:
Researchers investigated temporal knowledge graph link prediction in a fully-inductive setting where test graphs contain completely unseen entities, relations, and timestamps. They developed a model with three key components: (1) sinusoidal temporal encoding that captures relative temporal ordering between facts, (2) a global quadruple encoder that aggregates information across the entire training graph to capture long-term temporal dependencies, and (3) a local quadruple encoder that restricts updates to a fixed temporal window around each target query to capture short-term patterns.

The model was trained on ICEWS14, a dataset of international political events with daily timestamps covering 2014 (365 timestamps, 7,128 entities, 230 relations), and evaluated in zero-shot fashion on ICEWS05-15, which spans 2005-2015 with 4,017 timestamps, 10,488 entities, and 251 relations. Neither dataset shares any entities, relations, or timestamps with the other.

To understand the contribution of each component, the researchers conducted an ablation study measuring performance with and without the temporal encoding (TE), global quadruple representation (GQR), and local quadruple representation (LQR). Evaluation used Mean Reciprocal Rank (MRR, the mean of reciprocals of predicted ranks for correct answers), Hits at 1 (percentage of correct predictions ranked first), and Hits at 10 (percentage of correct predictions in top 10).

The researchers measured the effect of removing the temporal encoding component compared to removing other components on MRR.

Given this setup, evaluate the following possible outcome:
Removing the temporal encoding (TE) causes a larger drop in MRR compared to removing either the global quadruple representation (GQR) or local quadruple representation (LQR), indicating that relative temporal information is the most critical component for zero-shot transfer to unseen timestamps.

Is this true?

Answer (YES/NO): YES